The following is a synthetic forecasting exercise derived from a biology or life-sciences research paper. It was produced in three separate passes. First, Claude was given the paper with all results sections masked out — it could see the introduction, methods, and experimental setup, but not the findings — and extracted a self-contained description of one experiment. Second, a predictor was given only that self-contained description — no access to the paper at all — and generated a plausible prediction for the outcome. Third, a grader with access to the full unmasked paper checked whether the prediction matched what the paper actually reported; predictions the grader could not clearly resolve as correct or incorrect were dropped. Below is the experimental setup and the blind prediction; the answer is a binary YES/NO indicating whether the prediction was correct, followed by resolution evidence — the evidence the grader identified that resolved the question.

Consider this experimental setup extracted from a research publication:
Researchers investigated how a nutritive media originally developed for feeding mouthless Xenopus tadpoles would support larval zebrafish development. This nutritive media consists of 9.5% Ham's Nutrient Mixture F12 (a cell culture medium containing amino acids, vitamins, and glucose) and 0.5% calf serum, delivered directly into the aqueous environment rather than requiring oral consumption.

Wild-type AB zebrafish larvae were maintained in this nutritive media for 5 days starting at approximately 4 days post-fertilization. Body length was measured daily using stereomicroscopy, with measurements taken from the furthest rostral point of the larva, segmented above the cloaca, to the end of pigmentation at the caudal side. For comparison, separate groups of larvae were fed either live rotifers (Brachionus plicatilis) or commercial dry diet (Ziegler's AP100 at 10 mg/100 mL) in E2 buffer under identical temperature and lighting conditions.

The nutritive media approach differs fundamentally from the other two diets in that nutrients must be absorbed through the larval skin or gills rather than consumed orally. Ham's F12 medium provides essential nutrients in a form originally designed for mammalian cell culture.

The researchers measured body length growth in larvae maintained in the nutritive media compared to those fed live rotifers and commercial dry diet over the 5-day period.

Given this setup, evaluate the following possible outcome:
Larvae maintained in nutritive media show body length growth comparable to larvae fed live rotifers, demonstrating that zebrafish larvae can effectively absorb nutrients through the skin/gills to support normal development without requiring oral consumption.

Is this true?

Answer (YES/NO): NO